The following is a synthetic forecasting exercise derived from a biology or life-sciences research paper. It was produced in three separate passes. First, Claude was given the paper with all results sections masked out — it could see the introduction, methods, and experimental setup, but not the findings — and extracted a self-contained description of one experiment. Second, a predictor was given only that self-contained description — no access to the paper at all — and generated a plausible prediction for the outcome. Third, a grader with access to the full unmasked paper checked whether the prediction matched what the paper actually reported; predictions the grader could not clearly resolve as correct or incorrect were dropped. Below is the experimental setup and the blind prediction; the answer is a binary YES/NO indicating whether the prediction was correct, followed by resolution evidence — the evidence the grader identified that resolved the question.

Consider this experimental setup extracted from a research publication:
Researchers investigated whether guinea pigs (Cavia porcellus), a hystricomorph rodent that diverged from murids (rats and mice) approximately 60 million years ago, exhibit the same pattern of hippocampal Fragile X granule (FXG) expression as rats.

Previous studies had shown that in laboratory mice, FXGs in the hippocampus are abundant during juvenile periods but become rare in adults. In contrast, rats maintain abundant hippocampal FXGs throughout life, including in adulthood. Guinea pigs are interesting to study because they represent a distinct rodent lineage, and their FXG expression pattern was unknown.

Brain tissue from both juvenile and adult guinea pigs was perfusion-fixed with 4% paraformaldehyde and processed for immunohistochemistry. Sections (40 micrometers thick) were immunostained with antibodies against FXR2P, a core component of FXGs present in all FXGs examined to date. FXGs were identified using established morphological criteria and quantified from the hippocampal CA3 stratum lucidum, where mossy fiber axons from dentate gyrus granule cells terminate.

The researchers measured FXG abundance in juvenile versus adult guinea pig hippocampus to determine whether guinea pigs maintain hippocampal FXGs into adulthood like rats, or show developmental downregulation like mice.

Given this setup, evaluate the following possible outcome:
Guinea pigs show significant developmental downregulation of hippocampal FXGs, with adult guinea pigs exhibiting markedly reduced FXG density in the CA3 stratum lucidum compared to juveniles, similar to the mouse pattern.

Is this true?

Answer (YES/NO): NO